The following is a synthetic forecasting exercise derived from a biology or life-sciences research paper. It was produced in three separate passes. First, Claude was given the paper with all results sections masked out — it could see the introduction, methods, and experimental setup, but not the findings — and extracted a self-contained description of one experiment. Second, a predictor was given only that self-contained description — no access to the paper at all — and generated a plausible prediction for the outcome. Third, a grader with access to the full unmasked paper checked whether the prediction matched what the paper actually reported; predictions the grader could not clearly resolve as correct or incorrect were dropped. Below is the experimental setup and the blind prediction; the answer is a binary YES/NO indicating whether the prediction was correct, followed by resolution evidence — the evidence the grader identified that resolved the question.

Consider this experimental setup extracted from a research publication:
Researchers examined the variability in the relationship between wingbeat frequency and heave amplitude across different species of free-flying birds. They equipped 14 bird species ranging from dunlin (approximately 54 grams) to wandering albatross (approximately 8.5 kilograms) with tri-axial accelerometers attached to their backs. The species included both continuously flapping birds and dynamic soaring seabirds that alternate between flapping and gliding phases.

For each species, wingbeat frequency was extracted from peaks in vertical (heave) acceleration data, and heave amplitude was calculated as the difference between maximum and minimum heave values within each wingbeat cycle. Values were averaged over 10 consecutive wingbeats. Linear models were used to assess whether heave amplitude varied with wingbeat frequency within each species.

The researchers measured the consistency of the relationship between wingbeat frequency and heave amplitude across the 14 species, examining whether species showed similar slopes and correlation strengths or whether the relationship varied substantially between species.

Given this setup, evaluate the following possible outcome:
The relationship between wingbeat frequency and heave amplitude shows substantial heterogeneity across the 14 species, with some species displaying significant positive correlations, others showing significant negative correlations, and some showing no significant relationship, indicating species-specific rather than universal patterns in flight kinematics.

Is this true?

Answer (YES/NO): NO